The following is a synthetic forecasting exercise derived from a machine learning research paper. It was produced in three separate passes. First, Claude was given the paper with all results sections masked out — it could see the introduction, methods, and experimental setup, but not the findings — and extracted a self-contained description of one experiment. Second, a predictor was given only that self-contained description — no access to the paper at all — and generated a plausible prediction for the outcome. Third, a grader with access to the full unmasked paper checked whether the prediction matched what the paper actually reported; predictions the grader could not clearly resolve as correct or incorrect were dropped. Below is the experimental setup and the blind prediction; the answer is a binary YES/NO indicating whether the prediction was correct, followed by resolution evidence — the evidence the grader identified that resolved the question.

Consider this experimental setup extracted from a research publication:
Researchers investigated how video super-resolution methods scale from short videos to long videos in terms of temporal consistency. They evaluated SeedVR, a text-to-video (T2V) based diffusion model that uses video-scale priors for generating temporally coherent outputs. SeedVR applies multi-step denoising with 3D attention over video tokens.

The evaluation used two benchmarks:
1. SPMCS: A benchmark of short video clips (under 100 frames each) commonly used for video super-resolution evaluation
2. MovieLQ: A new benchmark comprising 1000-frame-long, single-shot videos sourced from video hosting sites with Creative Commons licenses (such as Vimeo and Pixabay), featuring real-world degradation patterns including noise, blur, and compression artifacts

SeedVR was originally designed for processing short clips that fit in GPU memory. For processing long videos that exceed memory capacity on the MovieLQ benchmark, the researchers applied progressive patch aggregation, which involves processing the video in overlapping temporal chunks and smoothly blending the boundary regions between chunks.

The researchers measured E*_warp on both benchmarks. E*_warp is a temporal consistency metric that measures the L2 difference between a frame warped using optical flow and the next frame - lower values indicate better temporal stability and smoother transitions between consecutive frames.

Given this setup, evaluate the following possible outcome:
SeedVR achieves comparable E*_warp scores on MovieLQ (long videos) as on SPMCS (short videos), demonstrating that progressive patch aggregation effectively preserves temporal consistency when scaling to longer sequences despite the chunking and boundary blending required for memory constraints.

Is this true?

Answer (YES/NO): NO